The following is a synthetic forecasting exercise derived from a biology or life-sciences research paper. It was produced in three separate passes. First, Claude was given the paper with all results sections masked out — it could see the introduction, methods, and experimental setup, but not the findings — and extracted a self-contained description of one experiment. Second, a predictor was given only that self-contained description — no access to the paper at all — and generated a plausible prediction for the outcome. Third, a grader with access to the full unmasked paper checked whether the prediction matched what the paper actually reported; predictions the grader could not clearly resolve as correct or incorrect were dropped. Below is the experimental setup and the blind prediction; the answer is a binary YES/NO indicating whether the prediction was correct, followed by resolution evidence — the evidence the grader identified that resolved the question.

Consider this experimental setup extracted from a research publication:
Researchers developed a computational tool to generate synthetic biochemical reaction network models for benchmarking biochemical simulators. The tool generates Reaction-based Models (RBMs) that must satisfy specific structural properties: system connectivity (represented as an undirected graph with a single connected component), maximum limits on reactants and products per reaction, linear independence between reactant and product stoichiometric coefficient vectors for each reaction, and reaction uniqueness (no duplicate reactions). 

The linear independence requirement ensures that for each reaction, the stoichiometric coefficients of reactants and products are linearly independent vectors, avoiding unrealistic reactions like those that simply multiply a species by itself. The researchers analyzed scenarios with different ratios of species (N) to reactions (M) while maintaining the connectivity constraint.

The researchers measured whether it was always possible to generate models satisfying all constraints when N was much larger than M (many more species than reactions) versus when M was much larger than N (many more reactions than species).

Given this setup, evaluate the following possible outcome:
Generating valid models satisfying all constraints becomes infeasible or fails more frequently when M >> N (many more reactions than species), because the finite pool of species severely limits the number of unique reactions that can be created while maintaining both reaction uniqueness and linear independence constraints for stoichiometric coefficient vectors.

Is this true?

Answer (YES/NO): NO